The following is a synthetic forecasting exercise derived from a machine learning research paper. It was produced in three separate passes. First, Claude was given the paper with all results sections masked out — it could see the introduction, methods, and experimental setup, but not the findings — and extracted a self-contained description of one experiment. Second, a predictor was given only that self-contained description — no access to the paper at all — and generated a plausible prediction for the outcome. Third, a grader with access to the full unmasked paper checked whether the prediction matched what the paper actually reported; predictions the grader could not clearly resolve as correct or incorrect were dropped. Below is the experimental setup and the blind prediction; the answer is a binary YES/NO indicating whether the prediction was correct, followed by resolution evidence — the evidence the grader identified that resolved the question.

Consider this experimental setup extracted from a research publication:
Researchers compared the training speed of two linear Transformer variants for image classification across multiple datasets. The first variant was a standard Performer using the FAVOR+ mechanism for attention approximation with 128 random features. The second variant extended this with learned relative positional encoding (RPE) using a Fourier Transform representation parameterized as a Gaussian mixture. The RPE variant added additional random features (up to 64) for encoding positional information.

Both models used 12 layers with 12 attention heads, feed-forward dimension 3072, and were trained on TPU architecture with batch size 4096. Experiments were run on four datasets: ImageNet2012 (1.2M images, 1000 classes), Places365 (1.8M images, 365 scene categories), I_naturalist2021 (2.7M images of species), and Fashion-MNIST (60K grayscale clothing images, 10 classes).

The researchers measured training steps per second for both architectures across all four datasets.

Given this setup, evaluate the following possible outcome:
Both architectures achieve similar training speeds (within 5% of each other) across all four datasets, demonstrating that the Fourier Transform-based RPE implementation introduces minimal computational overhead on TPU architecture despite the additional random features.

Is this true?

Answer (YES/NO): NO